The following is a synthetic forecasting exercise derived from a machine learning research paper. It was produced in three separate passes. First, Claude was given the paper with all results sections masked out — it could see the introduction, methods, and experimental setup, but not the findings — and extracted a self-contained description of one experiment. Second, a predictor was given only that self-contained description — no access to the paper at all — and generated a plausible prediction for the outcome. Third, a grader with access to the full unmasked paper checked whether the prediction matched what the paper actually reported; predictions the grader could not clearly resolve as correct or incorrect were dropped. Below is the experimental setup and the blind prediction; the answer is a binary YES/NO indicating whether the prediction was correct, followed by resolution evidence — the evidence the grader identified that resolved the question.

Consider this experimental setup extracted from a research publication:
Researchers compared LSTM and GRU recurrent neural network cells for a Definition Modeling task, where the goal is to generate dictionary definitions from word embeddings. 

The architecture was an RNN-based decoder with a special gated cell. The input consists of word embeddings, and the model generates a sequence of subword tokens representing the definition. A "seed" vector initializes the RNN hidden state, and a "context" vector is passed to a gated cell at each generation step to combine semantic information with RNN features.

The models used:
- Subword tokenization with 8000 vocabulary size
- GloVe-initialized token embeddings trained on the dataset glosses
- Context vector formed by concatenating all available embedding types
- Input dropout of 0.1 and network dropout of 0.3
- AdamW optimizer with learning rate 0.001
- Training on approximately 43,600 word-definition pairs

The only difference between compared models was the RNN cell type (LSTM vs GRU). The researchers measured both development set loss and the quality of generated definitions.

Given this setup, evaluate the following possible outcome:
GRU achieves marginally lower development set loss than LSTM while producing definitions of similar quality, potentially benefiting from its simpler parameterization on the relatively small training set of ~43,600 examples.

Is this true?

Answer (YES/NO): NO